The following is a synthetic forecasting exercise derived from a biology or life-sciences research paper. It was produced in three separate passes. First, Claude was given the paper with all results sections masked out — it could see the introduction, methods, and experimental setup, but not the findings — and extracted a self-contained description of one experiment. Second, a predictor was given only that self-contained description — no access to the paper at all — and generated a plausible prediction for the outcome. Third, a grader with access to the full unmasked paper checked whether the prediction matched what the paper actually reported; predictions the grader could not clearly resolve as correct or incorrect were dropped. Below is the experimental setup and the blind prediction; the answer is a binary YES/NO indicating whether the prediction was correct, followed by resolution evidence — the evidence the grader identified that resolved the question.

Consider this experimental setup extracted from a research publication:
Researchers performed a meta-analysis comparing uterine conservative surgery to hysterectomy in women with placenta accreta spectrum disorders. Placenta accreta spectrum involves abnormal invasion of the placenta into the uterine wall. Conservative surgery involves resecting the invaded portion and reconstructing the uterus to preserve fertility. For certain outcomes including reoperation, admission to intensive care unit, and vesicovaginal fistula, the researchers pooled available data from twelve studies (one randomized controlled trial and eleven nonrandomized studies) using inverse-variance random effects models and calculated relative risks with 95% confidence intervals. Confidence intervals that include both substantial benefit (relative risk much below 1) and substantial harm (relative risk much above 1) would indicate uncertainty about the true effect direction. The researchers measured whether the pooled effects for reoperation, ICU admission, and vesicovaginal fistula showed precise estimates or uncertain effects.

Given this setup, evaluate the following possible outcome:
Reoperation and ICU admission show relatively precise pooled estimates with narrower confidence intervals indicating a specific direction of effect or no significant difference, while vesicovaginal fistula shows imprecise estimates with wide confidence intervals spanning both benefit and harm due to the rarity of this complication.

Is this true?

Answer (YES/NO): NO